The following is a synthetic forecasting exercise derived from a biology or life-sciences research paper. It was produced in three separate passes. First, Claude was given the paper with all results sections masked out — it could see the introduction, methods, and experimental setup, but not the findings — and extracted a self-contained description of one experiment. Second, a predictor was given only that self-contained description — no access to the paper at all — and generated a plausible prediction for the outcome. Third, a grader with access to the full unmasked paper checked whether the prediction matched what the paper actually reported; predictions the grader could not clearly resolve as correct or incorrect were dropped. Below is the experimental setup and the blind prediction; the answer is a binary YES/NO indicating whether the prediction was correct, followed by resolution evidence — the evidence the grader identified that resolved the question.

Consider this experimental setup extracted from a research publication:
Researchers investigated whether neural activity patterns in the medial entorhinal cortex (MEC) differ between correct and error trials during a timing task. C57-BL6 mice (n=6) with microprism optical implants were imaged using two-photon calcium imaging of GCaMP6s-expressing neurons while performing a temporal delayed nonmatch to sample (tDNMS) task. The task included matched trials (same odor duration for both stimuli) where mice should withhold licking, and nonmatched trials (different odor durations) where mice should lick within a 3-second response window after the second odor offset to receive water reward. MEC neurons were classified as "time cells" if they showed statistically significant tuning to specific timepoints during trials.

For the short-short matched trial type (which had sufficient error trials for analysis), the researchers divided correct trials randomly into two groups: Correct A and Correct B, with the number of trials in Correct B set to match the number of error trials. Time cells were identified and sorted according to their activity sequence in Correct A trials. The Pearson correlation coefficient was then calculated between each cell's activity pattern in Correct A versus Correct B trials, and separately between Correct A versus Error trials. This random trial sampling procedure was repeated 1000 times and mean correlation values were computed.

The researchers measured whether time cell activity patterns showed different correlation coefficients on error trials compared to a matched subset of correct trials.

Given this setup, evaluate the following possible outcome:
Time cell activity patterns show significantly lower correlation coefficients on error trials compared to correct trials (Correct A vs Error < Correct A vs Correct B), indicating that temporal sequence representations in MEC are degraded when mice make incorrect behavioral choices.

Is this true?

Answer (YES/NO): YES